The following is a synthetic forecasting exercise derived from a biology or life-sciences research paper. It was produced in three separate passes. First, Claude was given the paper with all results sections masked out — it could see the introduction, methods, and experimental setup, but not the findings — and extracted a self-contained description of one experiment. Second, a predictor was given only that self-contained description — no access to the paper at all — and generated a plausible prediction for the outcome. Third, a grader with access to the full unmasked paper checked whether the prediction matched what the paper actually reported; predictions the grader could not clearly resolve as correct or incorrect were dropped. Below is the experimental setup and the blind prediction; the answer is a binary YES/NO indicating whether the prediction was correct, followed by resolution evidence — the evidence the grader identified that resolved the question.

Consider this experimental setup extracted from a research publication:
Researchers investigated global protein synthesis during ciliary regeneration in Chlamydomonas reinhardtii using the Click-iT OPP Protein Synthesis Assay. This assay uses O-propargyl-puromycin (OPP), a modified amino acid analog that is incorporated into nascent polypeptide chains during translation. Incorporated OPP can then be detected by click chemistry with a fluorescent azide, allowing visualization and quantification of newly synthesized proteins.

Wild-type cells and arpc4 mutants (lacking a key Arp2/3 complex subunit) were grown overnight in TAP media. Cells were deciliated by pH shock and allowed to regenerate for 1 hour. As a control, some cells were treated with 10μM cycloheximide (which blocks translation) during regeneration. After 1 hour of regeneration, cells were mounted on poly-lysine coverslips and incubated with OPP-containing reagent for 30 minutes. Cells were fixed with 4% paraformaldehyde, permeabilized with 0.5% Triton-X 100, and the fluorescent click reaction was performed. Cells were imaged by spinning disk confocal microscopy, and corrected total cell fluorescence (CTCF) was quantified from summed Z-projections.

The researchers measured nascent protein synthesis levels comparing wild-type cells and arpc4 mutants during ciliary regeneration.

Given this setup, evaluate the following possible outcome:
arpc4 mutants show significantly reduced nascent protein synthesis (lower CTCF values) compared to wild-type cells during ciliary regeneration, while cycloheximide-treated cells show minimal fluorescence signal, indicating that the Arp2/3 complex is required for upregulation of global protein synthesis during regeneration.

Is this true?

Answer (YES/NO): NO